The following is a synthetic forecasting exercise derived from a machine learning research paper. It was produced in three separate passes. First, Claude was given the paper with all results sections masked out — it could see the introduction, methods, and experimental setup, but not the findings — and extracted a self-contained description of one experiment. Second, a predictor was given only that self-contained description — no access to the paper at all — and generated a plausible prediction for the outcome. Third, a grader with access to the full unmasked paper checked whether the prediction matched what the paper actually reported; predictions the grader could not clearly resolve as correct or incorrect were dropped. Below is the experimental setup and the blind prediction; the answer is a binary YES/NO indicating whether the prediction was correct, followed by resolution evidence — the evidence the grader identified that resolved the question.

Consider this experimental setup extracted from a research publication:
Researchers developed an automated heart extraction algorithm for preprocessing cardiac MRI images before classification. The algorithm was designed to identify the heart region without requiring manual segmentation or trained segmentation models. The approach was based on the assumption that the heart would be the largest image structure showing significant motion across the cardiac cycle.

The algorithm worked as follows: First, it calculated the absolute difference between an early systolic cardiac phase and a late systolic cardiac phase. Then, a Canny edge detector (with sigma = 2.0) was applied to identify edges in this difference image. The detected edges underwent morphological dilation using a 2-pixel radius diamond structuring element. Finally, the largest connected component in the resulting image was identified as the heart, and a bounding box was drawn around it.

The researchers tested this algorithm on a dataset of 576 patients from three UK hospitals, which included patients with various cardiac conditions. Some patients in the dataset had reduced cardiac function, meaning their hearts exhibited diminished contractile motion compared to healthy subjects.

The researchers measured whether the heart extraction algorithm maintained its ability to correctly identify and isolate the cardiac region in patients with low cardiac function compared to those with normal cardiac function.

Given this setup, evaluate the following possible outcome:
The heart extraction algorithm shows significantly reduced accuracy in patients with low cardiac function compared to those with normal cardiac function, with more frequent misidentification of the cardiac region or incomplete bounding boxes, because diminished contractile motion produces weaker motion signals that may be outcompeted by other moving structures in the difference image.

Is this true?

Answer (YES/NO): NO